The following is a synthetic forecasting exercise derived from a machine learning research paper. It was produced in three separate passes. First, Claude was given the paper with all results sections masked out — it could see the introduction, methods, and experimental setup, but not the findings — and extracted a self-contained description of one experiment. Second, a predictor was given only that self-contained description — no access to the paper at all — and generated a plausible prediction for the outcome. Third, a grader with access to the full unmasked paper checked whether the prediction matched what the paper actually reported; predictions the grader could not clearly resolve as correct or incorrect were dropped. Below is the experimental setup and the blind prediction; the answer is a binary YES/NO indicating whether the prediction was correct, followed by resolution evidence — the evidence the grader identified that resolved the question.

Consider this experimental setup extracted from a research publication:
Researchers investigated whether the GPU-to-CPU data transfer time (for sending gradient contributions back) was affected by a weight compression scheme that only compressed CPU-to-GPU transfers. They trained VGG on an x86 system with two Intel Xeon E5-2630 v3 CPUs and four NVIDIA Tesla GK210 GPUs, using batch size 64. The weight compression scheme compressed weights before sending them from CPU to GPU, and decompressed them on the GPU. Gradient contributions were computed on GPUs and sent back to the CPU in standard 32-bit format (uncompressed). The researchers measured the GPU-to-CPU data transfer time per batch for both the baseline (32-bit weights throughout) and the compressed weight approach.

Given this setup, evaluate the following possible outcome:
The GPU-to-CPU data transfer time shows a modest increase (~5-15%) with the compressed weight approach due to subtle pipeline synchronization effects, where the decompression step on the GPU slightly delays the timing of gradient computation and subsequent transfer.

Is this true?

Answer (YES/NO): YES